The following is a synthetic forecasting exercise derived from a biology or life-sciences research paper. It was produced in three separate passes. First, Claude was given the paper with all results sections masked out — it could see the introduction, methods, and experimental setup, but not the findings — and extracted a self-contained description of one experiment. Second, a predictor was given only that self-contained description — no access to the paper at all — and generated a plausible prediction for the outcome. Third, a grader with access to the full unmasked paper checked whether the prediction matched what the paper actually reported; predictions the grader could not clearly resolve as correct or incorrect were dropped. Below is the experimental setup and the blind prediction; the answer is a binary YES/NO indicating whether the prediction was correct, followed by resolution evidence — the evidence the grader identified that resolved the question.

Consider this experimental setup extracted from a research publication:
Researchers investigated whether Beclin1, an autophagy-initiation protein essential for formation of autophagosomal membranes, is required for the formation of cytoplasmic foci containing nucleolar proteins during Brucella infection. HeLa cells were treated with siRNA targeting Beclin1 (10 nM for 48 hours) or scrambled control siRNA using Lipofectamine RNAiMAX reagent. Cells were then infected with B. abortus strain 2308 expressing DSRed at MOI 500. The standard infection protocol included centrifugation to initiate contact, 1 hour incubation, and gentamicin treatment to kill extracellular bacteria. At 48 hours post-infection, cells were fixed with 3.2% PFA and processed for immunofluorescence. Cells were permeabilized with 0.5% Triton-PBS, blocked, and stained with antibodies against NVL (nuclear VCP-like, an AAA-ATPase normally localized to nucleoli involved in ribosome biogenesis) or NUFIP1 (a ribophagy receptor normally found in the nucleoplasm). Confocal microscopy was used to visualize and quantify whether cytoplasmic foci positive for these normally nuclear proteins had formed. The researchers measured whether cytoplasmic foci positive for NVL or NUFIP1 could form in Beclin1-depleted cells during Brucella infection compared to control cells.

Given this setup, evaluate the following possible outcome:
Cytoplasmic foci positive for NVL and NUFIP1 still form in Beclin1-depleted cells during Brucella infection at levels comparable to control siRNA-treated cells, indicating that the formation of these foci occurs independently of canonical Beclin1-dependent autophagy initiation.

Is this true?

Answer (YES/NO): NO